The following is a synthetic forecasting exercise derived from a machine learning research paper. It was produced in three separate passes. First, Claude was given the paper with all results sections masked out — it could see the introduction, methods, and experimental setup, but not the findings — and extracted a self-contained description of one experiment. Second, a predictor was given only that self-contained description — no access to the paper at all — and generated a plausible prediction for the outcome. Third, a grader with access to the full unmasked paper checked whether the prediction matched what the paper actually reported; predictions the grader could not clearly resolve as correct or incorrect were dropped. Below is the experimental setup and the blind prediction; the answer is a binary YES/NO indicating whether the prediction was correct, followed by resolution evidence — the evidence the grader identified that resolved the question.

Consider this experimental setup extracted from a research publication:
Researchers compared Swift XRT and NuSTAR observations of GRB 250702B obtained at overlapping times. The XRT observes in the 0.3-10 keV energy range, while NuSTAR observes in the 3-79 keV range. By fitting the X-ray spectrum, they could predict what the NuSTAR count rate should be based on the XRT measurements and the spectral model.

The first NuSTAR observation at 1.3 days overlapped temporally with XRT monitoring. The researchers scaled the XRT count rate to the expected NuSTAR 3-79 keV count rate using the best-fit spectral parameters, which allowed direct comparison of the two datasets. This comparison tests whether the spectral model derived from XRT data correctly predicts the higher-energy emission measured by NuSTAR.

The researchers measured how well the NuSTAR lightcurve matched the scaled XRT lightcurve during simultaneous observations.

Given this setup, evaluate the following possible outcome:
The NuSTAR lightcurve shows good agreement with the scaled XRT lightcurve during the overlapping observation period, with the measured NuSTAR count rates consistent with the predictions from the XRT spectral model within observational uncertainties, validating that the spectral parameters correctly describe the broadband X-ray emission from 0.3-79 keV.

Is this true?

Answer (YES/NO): YES